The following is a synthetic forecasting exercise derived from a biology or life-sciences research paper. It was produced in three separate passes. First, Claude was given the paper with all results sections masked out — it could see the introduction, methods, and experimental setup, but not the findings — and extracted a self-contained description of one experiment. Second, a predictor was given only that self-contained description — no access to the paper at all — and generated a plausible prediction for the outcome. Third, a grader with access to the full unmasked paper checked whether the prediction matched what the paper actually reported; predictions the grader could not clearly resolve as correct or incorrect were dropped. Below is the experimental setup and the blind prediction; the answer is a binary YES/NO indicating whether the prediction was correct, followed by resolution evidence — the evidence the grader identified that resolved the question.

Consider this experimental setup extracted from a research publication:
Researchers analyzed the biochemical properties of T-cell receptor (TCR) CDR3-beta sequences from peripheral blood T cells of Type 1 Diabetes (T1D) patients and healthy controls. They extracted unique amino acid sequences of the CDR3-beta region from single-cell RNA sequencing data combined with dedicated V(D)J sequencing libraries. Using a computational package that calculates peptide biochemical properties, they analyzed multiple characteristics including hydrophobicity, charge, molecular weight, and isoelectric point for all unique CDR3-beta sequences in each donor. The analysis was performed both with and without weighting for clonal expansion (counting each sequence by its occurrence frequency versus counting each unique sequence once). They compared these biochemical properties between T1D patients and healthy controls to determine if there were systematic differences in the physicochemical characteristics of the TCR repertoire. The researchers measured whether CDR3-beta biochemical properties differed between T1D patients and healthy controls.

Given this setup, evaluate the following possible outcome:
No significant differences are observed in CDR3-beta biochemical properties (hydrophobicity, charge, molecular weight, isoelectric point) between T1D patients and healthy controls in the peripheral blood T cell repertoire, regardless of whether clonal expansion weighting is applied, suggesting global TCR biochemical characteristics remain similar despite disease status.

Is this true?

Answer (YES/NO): NO